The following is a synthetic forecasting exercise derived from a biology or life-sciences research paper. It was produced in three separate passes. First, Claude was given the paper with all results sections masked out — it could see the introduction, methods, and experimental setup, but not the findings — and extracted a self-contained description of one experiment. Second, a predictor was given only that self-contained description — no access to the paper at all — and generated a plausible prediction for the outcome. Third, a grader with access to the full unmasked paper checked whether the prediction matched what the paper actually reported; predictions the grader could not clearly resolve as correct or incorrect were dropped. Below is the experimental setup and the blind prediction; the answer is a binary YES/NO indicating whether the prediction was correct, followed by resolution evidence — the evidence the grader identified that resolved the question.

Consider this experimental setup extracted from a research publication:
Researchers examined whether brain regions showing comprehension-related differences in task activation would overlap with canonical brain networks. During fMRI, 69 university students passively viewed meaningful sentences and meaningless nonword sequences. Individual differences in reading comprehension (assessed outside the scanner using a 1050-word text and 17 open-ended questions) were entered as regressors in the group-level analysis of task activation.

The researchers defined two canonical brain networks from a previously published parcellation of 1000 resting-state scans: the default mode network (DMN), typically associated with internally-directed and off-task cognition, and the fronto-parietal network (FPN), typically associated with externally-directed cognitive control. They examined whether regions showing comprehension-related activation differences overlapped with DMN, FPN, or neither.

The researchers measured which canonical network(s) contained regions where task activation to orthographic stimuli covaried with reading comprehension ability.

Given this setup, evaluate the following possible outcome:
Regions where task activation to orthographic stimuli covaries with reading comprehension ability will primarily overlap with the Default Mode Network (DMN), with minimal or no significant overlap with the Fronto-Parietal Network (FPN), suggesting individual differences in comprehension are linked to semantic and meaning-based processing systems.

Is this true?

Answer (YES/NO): NO